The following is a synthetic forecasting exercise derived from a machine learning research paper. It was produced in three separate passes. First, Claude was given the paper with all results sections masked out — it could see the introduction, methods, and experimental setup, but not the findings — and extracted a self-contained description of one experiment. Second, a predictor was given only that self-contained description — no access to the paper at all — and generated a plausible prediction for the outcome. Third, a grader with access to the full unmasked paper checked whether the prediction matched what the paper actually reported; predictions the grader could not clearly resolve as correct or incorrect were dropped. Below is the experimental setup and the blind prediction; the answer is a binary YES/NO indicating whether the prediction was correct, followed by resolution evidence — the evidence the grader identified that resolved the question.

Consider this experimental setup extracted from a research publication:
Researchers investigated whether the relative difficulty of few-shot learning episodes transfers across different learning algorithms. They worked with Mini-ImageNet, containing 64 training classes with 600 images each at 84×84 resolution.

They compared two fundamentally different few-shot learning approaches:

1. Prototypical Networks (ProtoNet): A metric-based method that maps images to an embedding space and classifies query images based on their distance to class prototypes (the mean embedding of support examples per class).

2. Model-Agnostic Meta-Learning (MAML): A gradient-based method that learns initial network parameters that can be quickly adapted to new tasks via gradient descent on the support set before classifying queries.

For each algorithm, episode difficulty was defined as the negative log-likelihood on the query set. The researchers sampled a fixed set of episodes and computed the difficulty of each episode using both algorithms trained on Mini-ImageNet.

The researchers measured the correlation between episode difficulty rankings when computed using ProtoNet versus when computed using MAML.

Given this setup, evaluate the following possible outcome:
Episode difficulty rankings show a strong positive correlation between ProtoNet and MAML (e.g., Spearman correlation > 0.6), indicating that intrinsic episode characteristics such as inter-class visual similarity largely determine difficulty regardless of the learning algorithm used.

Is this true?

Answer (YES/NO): YES